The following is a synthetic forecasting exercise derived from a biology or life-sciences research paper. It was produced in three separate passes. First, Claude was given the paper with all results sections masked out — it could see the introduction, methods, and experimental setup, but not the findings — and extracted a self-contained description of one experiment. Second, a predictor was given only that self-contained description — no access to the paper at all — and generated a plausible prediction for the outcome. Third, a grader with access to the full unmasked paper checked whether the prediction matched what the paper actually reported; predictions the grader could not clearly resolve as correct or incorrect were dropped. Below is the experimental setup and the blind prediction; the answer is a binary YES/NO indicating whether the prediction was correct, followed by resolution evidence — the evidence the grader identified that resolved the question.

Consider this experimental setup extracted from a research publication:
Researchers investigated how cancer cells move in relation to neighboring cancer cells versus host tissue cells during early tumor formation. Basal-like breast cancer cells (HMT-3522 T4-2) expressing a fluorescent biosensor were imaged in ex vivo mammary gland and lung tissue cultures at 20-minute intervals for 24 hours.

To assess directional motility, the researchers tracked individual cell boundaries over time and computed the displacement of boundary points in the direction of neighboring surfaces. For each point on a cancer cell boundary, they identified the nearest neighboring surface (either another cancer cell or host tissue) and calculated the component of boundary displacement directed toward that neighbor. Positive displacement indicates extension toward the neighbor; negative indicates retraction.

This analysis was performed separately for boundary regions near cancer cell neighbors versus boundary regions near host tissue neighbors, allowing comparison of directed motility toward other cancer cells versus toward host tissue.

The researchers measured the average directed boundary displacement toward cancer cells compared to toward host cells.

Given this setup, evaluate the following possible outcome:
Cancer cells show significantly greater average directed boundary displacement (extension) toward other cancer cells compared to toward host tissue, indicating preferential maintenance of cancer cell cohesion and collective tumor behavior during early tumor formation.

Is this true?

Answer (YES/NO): NO